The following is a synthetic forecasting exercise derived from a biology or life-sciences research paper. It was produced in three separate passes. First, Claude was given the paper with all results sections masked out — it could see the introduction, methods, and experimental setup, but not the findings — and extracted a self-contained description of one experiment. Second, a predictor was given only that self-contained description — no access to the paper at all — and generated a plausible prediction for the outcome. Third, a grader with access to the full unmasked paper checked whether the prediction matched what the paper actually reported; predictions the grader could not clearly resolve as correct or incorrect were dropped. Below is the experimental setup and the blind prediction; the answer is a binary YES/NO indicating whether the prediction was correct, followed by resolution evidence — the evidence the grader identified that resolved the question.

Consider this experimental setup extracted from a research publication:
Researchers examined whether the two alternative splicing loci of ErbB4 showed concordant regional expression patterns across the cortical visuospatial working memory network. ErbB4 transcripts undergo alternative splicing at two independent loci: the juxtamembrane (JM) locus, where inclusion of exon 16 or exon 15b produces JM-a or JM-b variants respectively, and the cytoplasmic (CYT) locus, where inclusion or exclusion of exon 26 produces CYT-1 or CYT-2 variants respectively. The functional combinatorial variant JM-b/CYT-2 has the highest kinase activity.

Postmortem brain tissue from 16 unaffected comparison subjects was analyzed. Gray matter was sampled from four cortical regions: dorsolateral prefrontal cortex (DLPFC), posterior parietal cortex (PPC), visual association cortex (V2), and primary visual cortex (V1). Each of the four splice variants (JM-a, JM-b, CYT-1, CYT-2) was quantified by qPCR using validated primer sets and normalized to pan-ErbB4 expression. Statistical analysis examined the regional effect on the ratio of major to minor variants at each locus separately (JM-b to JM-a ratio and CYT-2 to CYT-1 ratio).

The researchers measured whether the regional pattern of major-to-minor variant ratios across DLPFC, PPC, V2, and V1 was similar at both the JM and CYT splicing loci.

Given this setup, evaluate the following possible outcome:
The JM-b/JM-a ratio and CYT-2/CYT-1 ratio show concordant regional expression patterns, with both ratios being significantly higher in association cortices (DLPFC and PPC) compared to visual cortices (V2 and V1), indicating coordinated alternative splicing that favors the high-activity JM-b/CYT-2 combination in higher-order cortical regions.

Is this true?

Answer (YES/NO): NO